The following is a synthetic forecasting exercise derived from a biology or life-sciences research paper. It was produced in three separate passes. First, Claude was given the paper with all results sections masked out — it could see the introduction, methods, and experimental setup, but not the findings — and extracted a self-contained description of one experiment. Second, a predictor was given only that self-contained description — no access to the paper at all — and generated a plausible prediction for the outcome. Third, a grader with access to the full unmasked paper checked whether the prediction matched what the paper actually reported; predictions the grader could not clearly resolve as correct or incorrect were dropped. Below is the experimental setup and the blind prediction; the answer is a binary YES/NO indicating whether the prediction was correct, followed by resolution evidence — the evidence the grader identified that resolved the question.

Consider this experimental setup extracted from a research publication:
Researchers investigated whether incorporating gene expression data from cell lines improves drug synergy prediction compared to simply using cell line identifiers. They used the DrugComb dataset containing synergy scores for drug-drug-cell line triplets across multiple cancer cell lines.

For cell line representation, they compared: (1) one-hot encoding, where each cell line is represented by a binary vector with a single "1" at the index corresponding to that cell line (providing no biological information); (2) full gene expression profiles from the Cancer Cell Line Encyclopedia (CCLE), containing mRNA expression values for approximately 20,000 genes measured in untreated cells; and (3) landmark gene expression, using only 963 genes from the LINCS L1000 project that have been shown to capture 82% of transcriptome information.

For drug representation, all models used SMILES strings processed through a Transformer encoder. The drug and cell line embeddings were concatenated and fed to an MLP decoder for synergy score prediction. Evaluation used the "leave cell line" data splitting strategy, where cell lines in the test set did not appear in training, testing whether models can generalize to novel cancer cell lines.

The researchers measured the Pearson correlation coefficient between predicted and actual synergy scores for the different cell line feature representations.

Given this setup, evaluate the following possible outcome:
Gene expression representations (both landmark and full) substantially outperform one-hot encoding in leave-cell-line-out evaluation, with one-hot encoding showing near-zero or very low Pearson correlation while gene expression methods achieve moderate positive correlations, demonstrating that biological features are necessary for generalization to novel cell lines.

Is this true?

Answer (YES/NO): NO